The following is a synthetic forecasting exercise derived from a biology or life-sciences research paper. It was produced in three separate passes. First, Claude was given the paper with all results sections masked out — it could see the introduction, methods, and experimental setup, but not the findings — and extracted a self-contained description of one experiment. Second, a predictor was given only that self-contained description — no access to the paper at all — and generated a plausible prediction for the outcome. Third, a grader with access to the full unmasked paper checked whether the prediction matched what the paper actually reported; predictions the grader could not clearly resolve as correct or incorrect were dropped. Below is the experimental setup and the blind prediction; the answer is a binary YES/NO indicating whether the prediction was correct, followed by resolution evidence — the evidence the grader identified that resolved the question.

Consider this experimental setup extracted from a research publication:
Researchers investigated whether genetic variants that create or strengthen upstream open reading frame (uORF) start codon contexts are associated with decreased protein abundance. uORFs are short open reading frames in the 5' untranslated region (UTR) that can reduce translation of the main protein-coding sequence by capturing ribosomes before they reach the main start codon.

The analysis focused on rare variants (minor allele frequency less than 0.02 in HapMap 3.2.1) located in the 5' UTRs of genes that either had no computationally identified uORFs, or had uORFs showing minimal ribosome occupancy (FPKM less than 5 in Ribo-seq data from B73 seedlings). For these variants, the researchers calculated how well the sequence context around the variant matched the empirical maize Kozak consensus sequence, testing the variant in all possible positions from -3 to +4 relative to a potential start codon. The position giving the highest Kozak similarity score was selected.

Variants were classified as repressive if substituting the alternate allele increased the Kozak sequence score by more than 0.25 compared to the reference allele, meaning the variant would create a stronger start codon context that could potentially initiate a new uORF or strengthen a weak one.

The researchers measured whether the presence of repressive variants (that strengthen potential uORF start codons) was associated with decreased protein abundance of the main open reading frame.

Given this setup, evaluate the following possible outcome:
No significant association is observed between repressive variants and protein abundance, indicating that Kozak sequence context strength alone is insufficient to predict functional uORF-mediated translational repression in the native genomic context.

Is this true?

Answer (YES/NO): NO